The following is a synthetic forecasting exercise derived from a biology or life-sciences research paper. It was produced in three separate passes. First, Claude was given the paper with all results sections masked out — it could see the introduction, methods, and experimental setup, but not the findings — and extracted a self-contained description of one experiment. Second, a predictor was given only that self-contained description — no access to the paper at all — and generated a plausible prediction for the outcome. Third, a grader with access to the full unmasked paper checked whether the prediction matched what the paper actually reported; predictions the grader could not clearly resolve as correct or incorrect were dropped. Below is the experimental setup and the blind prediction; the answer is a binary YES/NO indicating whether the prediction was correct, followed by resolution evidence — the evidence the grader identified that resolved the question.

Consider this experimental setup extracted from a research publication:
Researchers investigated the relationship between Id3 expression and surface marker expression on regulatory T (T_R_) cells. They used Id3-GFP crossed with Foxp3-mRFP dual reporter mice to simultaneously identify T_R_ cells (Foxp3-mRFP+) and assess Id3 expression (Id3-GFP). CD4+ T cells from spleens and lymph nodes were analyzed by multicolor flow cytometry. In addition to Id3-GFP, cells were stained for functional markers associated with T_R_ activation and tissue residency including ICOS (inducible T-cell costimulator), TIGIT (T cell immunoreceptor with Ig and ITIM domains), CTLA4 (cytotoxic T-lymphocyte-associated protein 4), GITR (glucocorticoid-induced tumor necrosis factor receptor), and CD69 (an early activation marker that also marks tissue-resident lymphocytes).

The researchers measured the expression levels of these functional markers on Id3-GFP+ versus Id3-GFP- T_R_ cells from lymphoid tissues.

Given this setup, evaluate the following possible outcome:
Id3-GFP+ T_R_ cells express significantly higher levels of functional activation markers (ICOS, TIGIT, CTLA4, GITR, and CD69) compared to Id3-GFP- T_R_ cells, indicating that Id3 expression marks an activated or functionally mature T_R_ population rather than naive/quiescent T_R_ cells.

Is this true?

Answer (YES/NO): NO